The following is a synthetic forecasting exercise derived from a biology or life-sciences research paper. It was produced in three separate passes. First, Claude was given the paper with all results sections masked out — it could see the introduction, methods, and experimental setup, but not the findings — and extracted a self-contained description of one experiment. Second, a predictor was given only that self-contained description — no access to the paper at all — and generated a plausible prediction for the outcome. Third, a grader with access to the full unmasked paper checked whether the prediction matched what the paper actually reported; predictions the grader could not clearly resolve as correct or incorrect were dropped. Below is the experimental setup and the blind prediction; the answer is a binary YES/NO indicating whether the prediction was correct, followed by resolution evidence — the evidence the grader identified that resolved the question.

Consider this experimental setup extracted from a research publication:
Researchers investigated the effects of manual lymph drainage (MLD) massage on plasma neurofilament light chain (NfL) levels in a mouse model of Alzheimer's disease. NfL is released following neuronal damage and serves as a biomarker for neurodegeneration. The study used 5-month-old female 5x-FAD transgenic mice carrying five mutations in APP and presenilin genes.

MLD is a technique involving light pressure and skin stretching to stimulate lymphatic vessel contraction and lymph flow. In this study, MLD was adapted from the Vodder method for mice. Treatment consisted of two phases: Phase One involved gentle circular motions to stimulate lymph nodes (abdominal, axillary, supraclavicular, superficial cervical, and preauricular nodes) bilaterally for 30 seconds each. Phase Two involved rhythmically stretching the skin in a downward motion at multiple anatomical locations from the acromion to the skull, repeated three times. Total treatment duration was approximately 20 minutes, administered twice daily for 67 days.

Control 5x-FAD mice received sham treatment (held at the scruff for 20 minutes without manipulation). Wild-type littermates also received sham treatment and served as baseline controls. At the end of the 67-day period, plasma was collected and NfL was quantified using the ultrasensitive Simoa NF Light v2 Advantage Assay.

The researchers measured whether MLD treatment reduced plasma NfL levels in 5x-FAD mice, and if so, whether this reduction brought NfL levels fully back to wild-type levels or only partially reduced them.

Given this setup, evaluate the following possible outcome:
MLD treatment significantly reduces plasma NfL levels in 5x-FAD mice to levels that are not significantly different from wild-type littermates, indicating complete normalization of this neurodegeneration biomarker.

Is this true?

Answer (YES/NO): NO